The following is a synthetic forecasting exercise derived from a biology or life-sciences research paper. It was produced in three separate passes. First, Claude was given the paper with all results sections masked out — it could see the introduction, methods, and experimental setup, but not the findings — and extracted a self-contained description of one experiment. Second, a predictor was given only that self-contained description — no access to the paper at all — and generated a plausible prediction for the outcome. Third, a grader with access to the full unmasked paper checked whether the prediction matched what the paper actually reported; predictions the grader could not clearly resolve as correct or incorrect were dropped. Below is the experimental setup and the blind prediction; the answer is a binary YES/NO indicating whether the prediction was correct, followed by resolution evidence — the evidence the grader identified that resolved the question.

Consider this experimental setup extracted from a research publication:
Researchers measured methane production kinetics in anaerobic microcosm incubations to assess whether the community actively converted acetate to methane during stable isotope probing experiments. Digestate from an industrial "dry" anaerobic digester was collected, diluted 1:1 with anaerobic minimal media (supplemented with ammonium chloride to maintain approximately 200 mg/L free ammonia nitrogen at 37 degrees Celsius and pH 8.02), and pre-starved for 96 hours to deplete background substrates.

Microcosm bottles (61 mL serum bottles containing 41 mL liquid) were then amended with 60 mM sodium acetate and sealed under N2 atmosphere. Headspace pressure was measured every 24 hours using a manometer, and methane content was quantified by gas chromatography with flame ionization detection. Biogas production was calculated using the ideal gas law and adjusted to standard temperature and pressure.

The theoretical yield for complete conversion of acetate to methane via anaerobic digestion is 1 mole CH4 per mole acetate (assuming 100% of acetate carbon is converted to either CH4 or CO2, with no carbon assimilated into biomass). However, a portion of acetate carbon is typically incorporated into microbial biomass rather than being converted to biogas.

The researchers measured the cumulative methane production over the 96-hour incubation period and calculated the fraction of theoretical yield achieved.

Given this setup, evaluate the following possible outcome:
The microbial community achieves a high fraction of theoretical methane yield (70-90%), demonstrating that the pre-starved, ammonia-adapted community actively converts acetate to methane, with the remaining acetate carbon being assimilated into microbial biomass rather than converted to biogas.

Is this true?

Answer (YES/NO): NO